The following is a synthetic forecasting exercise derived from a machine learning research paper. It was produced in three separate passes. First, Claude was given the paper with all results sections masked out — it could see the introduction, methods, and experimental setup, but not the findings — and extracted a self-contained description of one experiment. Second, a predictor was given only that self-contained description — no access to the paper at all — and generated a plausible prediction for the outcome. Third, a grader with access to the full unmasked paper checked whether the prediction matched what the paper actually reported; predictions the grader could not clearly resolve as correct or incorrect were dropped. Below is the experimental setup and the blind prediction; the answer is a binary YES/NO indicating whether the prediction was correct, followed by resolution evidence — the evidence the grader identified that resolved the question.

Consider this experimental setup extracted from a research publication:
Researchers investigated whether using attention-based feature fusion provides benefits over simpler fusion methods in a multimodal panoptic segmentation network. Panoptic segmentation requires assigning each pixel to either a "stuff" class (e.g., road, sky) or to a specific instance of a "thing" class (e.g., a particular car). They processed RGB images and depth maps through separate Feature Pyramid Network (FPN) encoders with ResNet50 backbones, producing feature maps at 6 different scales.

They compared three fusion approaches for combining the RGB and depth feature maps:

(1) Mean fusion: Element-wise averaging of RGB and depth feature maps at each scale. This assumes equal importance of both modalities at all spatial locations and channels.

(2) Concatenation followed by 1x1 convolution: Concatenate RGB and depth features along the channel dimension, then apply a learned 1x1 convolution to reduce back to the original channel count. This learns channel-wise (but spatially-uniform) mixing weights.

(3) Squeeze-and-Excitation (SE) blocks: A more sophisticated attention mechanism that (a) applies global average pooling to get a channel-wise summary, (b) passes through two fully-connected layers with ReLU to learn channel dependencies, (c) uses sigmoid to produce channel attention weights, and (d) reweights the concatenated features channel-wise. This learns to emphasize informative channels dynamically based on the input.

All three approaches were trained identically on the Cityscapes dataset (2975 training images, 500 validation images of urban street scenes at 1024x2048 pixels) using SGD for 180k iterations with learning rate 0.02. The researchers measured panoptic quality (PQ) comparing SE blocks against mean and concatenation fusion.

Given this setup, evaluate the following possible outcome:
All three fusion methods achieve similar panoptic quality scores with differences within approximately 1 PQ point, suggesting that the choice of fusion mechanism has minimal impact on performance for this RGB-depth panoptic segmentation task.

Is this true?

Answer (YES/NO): NO